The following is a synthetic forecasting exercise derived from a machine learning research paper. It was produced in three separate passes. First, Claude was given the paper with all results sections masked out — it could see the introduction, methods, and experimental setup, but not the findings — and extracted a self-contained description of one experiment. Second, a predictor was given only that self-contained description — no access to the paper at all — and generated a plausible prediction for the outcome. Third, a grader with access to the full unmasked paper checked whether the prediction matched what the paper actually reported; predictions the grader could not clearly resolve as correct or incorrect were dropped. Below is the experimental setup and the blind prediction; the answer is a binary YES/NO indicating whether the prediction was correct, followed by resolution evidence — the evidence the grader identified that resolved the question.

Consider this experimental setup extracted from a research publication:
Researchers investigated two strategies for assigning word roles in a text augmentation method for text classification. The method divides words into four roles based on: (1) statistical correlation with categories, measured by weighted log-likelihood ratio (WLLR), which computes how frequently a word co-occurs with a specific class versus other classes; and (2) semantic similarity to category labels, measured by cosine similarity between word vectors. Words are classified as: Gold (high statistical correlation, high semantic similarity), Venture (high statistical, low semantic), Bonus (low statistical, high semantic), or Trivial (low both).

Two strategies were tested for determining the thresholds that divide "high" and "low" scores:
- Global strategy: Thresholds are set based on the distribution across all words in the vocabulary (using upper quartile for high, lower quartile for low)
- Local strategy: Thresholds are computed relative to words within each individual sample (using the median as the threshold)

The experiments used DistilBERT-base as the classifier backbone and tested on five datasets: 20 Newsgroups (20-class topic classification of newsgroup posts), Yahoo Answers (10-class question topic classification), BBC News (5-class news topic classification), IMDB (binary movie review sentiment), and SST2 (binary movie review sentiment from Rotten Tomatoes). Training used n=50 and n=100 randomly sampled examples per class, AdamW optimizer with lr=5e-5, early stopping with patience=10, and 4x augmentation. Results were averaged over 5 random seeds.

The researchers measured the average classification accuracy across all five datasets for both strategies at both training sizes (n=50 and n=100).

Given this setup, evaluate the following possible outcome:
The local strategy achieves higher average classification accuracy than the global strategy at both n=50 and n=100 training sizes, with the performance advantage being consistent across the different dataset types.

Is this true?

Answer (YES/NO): NO